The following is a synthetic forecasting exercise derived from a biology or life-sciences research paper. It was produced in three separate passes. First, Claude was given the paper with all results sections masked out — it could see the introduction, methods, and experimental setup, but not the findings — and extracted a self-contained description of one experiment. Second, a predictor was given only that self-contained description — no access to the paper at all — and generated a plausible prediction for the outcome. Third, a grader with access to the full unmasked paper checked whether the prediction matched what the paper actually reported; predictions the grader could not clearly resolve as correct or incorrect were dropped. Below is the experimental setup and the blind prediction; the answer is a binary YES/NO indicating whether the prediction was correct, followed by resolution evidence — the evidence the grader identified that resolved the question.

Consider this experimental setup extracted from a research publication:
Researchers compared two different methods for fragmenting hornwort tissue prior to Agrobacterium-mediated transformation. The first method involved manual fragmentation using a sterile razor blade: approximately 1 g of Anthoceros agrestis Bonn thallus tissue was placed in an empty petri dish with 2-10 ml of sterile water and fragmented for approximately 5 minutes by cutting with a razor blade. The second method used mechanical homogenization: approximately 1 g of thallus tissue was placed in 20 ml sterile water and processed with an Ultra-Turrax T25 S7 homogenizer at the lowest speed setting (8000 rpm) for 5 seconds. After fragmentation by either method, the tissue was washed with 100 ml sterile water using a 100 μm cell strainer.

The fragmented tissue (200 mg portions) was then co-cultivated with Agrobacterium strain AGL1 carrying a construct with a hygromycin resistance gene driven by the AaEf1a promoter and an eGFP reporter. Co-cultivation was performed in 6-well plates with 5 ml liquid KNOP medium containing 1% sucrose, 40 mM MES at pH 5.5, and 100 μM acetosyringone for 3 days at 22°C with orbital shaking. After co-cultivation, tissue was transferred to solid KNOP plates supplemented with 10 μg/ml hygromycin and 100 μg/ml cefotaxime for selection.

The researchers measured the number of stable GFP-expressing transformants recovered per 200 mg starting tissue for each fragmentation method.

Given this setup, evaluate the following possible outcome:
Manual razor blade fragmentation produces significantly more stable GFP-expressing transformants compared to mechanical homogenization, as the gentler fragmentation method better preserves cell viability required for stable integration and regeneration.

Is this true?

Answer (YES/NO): NO